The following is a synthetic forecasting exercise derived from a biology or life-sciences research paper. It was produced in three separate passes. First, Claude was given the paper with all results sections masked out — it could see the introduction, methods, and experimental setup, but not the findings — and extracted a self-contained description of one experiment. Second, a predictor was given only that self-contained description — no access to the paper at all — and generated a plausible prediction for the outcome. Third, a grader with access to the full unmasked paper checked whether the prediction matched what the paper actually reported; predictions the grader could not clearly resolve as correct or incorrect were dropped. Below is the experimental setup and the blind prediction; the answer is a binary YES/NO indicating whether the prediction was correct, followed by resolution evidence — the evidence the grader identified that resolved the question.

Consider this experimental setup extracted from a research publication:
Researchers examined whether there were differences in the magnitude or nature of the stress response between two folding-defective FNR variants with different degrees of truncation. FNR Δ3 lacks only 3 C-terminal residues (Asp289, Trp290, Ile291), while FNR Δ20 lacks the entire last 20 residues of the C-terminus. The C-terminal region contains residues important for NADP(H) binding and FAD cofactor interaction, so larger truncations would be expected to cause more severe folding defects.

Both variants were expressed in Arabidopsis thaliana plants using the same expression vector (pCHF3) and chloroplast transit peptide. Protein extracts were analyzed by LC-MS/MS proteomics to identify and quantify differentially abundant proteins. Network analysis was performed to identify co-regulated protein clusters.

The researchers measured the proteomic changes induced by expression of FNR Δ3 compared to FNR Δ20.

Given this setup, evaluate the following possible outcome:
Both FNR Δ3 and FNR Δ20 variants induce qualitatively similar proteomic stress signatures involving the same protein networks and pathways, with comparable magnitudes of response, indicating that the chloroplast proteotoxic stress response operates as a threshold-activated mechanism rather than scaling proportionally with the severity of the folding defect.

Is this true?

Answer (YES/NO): NO